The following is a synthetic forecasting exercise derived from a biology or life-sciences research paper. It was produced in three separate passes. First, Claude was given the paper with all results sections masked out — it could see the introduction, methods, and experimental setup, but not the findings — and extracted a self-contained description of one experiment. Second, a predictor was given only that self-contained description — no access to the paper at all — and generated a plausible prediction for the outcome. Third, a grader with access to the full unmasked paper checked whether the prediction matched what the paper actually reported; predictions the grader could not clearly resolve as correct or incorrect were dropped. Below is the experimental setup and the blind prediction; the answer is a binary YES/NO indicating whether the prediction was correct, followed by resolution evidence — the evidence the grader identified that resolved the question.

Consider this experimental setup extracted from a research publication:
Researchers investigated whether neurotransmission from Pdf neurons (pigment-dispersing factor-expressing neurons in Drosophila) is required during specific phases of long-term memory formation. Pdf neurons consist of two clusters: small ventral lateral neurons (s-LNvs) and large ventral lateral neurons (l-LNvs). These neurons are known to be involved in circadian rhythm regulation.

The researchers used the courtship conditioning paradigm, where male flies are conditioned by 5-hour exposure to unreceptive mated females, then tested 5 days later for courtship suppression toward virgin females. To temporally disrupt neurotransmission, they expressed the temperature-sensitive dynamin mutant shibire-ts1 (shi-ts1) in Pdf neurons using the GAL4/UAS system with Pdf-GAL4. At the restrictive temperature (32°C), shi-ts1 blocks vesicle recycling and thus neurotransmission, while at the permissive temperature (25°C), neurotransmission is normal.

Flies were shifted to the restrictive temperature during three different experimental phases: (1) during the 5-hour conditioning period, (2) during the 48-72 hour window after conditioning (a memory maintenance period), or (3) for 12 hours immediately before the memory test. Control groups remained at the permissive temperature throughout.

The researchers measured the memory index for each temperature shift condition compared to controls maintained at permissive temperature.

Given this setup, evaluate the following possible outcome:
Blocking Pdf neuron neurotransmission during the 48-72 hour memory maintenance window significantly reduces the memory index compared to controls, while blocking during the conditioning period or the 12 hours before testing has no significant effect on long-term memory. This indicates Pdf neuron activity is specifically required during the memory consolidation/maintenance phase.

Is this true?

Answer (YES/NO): NO